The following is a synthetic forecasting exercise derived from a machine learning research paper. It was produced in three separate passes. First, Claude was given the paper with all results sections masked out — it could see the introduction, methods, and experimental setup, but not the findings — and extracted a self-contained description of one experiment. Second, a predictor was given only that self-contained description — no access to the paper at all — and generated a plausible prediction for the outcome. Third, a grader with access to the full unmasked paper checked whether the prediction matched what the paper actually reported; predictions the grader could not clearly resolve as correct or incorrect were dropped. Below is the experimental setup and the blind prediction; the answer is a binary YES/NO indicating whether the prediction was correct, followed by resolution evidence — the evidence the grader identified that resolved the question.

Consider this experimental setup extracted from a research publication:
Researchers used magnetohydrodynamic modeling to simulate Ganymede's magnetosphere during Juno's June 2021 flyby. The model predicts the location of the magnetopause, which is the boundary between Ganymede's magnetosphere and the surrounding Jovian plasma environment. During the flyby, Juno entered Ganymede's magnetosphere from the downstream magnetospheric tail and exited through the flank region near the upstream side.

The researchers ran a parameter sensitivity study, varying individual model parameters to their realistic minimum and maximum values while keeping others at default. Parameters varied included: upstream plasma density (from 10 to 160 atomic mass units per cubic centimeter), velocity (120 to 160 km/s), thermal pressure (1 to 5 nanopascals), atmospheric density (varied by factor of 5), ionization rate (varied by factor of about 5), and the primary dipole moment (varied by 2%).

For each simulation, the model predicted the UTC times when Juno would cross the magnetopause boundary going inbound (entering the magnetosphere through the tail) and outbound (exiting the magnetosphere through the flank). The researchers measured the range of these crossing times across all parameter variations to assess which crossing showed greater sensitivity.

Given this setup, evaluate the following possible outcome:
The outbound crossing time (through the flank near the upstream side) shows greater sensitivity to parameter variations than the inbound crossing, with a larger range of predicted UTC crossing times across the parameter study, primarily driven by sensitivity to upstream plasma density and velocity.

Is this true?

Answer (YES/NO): NO